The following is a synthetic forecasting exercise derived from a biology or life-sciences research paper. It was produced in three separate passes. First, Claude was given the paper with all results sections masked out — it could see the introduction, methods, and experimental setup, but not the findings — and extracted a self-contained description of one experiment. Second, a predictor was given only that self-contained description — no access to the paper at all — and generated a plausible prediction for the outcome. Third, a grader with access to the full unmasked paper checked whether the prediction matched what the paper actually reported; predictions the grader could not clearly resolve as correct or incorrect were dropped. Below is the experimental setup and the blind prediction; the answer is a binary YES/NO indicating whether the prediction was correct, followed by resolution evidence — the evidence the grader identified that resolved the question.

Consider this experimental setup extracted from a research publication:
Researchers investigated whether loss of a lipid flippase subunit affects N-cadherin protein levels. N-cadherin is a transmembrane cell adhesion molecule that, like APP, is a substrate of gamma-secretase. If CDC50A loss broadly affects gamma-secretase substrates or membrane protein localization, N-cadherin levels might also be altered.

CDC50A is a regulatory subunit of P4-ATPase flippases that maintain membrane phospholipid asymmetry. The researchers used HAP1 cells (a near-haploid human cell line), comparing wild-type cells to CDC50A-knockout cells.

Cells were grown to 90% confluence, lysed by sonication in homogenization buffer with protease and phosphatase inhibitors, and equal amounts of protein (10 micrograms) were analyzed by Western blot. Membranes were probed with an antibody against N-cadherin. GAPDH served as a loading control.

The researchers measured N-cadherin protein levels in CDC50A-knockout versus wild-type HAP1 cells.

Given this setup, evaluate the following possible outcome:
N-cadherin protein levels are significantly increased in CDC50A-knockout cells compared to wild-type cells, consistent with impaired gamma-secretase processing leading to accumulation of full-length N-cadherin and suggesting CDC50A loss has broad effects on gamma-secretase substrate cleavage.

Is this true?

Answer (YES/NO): NO